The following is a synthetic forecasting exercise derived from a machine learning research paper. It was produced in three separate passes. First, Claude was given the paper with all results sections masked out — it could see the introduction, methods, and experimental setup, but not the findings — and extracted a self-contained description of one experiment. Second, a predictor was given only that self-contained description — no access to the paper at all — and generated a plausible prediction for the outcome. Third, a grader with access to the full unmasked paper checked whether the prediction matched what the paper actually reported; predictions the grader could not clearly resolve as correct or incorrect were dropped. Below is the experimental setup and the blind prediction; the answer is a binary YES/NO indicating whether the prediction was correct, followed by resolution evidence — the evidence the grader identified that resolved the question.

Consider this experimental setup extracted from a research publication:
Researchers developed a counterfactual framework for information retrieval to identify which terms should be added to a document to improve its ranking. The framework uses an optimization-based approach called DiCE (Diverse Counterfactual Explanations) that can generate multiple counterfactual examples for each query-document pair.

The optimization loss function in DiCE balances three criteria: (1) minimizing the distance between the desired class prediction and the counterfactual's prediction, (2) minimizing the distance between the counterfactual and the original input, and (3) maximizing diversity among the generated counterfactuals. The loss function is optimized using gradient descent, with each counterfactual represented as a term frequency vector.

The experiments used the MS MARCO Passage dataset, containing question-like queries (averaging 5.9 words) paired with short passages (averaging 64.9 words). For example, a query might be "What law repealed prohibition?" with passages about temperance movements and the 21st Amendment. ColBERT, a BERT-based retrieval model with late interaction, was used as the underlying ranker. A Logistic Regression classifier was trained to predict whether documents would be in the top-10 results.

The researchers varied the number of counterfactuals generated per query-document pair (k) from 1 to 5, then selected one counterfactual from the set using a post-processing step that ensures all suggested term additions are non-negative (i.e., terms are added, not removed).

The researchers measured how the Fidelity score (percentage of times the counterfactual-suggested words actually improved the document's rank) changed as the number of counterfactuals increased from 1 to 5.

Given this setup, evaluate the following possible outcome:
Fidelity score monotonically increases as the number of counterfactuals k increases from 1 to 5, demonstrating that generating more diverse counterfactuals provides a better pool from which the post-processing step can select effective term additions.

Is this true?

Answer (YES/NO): NO